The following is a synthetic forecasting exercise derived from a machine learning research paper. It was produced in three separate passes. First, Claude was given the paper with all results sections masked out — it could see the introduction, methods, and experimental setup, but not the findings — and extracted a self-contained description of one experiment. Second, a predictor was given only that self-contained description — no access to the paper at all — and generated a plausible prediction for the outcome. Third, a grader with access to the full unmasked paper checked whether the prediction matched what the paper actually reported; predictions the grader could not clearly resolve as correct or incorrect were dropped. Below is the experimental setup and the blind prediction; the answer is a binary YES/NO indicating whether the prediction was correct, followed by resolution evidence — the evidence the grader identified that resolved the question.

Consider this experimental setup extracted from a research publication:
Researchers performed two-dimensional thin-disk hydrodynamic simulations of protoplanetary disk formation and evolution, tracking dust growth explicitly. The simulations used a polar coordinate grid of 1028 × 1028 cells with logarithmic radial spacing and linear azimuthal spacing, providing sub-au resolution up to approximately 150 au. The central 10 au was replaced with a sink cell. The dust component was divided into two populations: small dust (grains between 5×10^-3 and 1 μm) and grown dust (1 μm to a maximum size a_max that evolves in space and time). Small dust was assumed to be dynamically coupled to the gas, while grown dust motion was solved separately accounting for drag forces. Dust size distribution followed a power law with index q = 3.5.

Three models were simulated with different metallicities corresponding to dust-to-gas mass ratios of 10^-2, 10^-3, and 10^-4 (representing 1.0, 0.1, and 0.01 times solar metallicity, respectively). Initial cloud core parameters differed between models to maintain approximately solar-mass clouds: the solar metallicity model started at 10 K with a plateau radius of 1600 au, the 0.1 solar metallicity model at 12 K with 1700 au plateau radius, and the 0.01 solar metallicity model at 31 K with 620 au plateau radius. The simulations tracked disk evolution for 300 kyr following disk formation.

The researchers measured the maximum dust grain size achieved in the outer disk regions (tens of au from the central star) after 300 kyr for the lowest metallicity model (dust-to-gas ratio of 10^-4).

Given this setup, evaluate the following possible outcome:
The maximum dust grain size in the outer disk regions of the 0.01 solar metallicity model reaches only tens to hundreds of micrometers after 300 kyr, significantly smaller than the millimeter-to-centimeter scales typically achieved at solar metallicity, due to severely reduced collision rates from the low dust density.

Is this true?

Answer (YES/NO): NO